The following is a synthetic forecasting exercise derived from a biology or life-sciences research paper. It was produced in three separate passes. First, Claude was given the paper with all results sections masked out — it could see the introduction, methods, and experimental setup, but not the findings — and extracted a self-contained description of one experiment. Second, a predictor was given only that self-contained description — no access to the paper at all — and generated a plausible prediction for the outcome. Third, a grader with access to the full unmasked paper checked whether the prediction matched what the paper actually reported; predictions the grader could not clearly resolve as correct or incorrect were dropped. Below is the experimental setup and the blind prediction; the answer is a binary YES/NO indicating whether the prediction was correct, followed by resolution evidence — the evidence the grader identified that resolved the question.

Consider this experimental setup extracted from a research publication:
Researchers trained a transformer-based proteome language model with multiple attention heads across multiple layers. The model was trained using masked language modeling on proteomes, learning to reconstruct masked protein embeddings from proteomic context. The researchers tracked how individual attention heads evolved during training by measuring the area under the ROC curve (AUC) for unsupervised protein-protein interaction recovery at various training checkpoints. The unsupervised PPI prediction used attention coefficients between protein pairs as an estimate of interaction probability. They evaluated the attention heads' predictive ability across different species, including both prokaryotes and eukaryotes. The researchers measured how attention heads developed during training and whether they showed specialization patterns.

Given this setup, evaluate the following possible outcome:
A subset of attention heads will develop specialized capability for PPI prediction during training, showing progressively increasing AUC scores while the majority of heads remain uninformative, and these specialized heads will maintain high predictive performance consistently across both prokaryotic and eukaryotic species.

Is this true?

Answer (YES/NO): NO